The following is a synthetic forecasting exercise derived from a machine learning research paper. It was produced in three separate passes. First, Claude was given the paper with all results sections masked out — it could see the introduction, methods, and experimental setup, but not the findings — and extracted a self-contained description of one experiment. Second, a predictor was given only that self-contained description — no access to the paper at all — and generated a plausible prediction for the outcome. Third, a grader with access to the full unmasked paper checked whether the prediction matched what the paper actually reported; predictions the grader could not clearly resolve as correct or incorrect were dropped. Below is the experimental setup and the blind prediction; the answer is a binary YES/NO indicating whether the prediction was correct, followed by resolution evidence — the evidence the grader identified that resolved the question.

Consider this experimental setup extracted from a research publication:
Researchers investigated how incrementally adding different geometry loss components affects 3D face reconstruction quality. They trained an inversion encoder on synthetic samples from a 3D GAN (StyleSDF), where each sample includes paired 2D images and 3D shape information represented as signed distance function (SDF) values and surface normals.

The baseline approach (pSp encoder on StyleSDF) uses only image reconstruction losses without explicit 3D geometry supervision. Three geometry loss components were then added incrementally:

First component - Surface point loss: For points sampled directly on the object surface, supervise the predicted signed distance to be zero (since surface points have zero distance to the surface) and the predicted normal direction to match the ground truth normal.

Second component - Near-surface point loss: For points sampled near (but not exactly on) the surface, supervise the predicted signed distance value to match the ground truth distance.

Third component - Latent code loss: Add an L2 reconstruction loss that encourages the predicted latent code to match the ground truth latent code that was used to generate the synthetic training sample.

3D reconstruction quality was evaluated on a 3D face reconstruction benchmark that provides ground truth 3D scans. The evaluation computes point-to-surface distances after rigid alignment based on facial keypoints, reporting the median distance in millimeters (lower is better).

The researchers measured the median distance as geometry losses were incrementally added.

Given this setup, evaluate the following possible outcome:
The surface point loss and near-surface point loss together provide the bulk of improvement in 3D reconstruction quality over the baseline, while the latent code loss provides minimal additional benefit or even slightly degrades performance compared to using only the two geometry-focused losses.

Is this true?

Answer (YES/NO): NO